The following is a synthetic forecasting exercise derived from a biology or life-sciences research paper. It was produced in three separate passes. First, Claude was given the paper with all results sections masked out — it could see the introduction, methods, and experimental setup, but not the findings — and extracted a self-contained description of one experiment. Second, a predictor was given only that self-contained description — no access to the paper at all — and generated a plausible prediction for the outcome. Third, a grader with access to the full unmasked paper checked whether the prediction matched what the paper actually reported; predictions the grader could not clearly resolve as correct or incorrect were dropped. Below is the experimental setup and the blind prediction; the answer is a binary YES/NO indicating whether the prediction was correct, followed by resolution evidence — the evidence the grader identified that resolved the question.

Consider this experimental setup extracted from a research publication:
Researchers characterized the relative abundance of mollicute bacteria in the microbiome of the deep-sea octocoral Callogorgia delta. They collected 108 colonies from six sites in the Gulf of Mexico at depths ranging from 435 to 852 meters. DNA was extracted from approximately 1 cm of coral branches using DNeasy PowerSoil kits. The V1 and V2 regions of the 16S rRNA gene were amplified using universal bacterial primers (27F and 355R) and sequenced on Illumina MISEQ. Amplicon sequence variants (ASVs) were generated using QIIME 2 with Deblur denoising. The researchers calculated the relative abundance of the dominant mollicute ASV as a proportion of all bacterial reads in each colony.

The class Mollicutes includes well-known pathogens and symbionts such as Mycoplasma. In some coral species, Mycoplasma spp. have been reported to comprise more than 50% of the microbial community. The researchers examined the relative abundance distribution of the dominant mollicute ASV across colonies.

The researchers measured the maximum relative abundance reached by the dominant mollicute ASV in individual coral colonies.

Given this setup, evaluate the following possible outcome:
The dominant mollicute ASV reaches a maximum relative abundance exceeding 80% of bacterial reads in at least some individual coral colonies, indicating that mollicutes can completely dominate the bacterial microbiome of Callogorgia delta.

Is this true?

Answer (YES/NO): YES